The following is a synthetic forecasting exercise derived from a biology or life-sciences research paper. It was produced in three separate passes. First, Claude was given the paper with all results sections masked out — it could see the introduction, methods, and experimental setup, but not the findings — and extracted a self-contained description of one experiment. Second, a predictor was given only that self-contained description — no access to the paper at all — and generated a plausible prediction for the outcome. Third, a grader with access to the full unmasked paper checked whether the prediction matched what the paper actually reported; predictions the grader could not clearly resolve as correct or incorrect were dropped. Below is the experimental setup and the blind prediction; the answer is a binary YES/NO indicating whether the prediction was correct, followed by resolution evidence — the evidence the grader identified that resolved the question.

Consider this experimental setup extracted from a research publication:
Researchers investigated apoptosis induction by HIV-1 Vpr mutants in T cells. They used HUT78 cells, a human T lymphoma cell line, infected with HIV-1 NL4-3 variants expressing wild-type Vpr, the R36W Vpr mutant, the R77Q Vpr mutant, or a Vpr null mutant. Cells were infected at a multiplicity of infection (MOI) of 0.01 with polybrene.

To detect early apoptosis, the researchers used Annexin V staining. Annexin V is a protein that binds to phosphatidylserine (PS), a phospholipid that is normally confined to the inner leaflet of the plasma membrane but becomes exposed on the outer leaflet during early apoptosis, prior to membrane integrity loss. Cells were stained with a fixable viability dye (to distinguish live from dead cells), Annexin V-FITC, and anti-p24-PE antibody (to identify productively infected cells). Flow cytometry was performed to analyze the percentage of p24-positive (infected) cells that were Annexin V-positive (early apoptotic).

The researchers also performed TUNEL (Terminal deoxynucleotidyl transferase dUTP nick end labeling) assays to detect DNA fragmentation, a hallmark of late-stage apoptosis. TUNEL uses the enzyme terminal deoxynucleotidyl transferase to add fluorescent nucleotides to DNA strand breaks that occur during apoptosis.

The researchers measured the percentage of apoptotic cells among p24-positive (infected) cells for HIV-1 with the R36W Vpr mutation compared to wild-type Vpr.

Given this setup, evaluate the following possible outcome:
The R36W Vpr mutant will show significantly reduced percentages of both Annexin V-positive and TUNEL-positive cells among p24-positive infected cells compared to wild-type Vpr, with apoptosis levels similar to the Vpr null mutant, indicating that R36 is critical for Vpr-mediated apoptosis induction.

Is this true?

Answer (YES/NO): NO